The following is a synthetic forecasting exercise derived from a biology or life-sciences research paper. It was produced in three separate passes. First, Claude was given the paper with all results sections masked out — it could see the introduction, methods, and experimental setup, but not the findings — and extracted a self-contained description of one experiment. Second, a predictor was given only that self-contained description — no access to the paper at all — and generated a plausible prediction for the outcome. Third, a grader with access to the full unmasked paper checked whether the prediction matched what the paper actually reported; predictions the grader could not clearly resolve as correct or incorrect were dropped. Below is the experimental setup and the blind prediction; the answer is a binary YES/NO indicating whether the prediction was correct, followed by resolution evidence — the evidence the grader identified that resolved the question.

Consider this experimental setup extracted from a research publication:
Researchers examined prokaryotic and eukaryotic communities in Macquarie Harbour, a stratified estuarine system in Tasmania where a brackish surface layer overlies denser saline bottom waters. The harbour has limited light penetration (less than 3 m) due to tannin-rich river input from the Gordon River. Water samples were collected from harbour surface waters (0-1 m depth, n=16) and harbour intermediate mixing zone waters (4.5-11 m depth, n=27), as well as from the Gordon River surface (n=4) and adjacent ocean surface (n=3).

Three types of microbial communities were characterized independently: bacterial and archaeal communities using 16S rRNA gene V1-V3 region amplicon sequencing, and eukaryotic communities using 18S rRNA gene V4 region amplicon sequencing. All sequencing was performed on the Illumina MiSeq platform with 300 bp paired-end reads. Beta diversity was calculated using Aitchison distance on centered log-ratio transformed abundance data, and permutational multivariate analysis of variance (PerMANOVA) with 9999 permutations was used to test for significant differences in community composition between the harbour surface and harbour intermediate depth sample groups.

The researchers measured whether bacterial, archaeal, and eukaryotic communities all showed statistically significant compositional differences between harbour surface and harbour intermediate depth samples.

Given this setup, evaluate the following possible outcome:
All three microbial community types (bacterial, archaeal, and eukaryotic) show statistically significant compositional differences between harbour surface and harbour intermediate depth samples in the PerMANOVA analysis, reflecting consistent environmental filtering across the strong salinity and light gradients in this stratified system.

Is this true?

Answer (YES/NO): YES